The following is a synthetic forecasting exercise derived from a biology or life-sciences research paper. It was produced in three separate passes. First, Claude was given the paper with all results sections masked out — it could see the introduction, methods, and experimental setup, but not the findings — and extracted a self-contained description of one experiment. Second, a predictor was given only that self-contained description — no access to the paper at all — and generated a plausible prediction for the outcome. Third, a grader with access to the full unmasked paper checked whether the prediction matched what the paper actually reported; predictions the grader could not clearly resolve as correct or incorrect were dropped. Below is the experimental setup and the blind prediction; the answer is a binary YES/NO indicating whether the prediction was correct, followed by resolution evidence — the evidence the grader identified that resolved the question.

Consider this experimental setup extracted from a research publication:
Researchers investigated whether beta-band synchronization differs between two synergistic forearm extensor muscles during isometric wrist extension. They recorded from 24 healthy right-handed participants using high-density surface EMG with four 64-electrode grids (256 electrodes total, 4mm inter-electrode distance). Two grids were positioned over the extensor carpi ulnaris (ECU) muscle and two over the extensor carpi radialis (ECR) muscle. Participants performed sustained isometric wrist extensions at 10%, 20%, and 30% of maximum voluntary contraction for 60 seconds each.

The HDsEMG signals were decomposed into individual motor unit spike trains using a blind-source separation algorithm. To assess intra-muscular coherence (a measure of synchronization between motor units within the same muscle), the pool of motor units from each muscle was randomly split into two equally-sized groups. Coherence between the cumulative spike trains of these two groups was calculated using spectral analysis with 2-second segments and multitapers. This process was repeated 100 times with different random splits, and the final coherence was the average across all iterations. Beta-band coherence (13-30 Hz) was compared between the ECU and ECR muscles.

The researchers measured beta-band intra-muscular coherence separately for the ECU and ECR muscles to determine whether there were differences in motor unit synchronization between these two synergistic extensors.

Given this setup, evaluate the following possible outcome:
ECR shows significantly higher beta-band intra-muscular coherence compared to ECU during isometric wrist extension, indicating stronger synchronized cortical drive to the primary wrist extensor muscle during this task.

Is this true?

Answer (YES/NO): NO